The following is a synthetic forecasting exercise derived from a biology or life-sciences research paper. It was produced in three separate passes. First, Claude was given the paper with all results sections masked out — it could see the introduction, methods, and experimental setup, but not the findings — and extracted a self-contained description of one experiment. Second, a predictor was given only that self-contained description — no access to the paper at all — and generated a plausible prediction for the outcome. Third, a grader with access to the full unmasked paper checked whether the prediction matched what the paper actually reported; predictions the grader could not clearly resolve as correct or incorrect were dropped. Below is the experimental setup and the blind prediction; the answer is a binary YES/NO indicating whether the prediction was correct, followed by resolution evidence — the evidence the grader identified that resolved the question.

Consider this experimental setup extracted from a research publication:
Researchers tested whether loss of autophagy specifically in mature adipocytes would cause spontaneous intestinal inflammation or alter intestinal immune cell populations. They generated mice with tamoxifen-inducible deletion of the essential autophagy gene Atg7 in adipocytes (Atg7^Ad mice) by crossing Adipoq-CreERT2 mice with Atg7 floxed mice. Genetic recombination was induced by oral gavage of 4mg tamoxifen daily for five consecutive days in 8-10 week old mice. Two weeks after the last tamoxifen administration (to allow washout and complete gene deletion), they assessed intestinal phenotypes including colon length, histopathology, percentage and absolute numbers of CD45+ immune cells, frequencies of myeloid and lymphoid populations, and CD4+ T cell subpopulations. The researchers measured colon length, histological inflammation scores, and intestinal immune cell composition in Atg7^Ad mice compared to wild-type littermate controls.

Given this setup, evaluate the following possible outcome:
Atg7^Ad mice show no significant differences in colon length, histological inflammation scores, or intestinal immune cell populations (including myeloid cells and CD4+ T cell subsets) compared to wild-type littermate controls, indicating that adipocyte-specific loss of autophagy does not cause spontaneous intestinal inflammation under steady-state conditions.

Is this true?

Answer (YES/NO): YES